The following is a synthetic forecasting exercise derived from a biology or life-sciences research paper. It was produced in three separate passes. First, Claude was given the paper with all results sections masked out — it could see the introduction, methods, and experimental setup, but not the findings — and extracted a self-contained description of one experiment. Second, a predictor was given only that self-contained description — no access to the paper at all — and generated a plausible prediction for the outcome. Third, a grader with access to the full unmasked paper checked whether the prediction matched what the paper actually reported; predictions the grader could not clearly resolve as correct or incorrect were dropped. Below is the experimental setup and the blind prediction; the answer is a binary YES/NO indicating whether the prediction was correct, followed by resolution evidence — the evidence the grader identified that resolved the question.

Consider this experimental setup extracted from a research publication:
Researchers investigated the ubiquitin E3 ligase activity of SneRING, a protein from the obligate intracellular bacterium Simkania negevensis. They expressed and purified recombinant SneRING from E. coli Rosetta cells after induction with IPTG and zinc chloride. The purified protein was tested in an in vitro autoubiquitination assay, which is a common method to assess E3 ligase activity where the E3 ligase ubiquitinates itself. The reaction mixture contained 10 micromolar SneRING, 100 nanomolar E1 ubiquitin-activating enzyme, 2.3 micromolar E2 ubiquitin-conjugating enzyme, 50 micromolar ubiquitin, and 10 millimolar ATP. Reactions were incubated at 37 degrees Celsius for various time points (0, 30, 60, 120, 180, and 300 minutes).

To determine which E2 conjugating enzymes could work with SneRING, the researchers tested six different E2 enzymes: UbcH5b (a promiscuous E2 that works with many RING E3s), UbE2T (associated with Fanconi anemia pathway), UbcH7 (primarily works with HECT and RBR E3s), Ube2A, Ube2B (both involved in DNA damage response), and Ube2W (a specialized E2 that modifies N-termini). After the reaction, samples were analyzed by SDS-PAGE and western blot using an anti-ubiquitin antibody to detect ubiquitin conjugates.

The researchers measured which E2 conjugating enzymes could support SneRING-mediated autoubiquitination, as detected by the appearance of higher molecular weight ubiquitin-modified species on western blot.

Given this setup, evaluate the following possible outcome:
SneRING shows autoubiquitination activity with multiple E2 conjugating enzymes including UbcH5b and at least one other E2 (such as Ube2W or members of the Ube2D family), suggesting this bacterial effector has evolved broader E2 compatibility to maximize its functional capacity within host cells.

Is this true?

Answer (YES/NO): NO